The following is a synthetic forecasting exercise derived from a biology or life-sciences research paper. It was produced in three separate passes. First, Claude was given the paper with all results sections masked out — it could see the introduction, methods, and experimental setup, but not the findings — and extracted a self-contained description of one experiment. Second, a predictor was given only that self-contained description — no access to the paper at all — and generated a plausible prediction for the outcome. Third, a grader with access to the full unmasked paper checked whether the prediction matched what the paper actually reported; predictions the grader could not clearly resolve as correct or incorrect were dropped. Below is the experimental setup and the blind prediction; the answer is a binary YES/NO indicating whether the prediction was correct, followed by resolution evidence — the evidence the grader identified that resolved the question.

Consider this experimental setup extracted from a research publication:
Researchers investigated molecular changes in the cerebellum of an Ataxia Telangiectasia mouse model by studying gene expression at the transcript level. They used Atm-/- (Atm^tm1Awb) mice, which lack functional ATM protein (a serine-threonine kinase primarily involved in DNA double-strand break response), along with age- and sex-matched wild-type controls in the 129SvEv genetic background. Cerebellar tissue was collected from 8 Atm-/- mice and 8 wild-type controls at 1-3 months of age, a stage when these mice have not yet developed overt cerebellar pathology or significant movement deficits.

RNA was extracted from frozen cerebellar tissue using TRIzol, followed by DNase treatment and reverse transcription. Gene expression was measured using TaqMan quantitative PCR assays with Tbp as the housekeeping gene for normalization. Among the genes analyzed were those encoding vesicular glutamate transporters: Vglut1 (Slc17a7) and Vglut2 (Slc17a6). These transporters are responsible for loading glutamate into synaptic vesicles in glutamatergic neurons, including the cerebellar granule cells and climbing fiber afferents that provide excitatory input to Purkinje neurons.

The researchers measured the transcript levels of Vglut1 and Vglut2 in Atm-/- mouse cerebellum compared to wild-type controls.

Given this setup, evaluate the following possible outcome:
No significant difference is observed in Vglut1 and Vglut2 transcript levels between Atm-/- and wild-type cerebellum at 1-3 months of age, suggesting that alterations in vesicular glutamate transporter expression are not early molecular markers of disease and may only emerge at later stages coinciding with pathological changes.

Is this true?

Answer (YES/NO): NO